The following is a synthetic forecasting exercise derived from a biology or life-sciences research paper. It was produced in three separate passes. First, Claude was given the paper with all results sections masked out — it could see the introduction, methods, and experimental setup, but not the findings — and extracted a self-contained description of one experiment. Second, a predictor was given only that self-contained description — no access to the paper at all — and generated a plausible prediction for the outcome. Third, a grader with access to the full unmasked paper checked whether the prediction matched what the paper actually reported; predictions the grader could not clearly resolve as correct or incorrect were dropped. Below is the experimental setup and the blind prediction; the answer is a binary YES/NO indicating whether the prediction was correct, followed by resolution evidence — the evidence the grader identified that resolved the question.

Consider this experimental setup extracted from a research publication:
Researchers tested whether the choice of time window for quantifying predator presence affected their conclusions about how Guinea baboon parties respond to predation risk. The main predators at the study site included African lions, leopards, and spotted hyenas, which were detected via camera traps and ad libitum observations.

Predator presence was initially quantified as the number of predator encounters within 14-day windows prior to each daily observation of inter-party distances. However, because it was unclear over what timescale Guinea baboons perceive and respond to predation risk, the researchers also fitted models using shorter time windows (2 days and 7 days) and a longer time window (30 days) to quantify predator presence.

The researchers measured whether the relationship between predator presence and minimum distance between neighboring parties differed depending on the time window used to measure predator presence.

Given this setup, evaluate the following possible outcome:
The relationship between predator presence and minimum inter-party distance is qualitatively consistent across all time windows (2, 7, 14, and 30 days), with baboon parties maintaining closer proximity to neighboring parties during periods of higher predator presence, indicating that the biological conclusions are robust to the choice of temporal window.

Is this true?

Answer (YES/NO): NO